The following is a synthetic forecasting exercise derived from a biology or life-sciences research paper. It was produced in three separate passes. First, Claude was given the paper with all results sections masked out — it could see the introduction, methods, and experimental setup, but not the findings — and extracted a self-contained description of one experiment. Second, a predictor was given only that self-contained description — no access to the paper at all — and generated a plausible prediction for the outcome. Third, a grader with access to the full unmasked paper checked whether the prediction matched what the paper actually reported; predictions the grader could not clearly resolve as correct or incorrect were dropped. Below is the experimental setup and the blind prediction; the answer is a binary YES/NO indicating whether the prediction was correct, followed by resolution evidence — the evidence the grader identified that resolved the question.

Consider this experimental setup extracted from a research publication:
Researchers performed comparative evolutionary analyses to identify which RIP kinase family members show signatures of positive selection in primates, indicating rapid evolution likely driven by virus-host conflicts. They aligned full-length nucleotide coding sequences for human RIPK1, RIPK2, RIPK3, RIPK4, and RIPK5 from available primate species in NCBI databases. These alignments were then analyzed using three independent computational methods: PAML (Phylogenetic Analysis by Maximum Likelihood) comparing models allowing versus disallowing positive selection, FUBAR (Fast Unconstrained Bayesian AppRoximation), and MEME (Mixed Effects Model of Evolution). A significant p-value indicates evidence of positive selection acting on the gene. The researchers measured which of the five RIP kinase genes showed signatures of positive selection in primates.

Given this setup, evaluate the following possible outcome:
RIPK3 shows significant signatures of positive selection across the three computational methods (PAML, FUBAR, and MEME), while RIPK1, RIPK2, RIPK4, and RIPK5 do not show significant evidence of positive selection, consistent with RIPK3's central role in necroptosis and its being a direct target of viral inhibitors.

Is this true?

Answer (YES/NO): YES